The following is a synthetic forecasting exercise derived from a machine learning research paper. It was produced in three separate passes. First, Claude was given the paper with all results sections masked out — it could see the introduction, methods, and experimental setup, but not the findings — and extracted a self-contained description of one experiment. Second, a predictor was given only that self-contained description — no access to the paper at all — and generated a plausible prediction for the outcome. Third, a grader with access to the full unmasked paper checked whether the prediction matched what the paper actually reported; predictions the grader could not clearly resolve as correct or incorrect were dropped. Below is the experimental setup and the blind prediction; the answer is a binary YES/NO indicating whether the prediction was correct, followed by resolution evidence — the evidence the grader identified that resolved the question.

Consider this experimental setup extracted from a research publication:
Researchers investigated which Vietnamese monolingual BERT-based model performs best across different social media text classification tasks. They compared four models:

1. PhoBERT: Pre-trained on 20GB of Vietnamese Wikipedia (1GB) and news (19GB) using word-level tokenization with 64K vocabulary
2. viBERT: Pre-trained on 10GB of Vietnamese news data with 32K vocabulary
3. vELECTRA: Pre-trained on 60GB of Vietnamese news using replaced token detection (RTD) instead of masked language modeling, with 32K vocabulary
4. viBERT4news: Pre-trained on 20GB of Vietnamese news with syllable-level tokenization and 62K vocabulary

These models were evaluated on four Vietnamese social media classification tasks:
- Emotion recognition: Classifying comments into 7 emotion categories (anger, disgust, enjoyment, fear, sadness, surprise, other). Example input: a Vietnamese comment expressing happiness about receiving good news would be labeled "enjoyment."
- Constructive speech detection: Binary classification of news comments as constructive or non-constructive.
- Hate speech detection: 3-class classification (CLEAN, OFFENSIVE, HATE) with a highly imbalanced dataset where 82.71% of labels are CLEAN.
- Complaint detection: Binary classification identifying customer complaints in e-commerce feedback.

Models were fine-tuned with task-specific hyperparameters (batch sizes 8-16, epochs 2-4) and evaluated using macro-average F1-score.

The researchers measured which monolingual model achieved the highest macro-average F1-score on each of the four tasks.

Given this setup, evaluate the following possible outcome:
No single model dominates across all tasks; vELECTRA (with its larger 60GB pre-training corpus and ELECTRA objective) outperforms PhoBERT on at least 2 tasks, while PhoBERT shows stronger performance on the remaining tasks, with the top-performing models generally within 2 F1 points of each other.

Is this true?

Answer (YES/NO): NO